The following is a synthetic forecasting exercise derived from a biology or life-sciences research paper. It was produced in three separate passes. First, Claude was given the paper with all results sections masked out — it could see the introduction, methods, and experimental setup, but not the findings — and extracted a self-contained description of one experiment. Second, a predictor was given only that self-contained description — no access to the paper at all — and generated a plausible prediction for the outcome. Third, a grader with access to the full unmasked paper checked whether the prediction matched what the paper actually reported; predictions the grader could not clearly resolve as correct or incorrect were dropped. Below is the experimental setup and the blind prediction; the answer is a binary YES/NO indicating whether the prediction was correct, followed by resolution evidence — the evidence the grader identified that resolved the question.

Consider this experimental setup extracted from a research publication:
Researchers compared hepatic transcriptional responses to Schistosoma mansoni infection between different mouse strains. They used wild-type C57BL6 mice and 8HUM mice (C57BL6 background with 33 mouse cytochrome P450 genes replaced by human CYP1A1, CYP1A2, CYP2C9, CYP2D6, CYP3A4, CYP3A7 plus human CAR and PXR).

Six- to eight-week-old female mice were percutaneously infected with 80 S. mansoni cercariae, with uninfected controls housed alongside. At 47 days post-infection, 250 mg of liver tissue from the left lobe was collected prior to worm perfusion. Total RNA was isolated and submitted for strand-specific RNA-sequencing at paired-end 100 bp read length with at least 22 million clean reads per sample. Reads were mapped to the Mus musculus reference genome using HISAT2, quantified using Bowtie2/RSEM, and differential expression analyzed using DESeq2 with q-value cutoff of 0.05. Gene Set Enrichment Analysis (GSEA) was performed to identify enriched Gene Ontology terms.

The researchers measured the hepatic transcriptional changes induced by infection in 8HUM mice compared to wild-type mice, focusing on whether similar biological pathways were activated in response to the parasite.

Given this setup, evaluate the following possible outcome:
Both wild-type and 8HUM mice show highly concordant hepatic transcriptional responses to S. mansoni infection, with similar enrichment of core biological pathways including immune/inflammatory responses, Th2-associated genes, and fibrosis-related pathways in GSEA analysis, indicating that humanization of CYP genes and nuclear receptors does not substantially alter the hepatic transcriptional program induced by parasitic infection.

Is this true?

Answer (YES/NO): NO